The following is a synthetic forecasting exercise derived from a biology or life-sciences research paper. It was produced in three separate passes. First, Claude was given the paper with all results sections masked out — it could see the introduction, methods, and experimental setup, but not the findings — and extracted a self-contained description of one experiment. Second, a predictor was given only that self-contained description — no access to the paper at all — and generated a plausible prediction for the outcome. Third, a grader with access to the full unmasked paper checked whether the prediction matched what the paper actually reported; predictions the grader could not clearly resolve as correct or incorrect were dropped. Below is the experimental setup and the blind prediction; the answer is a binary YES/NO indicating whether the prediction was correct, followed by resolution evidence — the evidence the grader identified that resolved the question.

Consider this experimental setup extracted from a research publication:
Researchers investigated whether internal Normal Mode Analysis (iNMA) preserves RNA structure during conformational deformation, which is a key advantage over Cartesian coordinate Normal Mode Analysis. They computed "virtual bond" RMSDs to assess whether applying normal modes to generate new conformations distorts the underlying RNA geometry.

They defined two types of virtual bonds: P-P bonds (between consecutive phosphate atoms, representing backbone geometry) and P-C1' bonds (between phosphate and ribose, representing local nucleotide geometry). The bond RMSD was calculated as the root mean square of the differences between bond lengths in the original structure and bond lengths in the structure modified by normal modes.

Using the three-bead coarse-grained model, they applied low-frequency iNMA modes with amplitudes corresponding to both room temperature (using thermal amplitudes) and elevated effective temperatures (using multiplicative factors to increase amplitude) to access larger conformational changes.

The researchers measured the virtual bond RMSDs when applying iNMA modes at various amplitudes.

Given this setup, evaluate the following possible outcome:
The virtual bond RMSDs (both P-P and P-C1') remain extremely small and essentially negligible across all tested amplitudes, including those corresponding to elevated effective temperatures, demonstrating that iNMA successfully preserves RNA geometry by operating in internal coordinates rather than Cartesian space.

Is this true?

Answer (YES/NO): NO